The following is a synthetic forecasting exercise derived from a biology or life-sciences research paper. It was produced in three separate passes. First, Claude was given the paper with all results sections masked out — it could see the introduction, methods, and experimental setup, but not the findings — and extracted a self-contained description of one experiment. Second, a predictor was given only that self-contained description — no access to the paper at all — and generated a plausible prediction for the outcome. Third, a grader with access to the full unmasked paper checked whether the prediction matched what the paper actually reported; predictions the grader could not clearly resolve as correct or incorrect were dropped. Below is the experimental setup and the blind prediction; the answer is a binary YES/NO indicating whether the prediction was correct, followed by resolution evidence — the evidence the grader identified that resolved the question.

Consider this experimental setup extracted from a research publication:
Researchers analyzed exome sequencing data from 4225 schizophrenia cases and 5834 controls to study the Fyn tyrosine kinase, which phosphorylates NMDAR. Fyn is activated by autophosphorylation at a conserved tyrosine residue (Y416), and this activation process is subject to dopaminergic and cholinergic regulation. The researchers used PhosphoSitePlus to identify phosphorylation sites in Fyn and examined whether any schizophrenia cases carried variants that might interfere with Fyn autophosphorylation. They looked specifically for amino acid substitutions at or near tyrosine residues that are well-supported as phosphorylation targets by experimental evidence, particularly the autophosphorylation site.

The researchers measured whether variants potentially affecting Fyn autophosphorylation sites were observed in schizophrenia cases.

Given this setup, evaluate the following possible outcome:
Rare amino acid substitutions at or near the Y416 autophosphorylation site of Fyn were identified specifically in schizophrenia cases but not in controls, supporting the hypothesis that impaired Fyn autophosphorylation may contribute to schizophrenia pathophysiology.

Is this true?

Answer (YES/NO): NO